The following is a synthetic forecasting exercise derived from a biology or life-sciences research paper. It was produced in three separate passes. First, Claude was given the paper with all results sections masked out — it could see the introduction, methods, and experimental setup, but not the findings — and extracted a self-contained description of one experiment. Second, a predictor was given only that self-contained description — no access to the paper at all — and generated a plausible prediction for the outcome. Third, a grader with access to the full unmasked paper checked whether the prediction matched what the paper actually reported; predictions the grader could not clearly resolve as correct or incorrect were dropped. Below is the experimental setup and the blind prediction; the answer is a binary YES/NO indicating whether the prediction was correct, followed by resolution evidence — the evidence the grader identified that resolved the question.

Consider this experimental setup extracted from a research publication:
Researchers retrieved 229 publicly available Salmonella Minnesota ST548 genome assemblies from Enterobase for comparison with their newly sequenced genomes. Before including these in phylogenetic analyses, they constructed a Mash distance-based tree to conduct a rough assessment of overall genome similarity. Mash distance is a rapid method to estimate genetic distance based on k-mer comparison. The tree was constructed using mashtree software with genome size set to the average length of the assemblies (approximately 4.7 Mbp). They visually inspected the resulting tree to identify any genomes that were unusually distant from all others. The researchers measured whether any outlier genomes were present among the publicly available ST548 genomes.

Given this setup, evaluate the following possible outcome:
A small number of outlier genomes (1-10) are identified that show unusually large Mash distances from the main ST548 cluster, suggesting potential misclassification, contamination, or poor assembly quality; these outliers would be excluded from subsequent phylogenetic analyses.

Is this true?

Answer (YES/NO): YES